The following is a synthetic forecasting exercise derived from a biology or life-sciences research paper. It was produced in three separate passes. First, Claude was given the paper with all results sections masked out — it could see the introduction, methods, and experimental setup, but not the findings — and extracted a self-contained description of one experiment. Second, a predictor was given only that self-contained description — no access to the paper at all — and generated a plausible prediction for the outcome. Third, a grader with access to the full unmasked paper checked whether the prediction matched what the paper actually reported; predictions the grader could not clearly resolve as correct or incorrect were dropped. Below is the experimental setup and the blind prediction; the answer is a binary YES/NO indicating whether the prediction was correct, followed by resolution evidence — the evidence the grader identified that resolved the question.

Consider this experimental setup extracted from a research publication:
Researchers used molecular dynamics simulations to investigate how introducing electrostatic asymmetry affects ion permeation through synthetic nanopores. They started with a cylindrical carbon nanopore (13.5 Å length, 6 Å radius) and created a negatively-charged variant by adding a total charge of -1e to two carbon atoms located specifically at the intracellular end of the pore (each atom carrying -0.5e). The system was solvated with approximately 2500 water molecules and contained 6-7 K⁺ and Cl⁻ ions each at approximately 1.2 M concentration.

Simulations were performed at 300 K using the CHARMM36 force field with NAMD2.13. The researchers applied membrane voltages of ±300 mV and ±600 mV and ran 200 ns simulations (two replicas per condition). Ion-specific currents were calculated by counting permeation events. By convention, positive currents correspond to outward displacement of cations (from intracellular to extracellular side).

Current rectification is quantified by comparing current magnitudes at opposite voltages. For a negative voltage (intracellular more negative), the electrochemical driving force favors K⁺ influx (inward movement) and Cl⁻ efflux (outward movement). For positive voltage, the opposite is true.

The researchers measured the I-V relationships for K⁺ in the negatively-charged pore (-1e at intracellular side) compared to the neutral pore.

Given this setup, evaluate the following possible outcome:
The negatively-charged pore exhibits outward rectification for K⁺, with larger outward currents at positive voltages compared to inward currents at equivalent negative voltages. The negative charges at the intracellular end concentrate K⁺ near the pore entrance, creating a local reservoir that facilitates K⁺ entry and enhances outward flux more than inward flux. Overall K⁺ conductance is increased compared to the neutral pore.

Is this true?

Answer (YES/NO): YES